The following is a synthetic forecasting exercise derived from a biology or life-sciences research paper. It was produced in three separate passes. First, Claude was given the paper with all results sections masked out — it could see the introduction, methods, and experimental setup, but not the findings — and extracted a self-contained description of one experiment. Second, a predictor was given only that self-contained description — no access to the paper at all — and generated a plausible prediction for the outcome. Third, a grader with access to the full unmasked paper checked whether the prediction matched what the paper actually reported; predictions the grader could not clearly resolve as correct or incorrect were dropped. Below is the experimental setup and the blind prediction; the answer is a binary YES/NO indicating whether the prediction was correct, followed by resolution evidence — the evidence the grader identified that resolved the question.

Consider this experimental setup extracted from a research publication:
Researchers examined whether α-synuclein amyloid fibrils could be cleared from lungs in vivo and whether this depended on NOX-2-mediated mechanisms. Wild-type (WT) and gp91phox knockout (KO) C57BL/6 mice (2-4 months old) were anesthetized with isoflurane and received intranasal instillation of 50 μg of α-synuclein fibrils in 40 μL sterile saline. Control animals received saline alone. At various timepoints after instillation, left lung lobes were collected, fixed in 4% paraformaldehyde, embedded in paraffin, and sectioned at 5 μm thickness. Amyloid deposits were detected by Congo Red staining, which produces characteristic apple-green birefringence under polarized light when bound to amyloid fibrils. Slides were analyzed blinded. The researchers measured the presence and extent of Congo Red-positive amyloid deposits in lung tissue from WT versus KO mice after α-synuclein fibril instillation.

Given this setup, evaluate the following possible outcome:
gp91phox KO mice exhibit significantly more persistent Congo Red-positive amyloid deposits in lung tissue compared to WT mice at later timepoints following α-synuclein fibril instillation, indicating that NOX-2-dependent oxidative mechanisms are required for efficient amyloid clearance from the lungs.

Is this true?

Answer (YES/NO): YES